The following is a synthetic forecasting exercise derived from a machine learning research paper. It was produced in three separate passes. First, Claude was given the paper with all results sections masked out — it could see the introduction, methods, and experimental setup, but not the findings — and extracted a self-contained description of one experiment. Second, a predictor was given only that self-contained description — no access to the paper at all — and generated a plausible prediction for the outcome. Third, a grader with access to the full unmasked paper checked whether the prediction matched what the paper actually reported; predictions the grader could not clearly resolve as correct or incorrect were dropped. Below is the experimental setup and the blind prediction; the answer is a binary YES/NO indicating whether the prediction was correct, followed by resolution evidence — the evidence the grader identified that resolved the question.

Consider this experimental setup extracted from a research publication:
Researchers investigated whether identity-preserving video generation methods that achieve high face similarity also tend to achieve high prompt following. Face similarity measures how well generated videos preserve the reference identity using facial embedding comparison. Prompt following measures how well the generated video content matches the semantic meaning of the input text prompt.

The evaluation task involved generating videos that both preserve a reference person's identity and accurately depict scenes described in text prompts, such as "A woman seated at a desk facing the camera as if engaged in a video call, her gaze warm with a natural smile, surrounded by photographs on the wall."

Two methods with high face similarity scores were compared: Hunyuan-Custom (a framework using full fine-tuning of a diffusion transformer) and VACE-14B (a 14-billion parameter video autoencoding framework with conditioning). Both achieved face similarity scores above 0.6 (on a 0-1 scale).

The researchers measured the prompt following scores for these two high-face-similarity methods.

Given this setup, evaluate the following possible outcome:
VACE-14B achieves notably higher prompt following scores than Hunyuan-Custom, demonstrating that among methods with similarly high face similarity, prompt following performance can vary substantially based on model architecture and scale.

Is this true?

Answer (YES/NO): NO